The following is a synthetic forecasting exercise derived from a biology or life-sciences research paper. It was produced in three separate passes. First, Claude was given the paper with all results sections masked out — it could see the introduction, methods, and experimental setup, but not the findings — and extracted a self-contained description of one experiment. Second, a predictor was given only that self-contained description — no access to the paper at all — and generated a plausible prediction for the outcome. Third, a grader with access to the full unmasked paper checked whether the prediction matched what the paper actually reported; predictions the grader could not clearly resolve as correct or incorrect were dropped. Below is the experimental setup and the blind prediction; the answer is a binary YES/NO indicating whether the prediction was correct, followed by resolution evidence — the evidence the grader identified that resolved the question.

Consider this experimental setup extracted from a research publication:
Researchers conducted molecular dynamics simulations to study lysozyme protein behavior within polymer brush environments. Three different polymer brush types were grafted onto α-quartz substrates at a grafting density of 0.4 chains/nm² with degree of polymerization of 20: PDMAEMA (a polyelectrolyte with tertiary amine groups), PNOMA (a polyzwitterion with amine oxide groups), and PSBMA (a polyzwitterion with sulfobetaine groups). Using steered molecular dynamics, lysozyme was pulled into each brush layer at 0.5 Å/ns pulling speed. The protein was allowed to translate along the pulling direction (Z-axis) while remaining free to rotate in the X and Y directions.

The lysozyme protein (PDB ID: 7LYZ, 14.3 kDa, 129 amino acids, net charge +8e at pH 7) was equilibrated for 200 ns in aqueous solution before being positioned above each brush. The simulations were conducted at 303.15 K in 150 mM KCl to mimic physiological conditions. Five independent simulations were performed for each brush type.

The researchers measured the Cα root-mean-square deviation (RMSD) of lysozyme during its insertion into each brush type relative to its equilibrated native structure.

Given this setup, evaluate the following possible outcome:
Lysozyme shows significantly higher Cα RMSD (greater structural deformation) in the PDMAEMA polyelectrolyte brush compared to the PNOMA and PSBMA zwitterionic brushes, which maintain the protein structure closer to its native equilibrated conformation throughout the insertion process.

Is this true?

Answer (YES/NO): NO